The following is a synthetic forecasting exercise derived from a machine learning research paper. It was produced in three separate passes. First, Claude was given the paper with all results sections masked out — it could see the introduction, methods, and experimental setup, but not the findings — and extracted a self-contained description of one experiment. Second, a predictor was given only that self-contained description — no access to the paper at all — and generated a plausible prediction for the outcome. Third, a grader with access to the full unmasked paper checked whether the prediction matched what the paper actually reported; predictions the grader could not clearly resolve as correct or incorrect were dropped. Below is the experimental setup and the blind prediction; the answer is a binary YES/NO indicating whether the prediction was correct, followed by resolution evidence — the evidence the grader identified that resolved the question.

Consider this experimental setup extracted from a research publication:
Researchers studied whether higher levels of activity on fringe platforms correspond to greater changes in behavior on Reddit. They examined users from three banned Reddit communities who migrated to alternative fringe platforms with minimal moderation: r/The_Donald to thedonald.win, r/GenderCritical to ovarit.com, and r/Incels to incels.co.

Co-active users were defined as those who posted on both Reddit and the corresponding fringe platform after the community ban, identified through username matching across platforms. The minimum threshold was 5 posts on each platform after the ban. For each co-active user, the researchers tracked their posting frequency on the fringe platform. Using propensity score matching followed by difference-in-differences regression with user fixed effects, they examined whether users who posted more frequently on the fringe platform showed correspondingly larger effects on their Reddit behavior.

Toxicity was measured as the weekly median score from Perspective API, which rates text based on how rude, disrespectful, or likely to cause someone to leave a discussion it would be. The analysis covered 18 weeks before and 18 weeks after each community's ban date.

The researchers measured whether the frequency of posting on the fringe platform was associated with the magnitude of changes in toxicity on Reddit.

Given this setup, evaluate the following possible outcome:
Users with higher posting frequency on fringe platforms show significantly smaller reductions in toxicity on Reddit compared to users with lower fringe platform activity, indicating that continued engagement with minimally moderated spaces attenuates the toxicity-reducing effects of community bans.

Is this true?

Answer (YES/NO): NO